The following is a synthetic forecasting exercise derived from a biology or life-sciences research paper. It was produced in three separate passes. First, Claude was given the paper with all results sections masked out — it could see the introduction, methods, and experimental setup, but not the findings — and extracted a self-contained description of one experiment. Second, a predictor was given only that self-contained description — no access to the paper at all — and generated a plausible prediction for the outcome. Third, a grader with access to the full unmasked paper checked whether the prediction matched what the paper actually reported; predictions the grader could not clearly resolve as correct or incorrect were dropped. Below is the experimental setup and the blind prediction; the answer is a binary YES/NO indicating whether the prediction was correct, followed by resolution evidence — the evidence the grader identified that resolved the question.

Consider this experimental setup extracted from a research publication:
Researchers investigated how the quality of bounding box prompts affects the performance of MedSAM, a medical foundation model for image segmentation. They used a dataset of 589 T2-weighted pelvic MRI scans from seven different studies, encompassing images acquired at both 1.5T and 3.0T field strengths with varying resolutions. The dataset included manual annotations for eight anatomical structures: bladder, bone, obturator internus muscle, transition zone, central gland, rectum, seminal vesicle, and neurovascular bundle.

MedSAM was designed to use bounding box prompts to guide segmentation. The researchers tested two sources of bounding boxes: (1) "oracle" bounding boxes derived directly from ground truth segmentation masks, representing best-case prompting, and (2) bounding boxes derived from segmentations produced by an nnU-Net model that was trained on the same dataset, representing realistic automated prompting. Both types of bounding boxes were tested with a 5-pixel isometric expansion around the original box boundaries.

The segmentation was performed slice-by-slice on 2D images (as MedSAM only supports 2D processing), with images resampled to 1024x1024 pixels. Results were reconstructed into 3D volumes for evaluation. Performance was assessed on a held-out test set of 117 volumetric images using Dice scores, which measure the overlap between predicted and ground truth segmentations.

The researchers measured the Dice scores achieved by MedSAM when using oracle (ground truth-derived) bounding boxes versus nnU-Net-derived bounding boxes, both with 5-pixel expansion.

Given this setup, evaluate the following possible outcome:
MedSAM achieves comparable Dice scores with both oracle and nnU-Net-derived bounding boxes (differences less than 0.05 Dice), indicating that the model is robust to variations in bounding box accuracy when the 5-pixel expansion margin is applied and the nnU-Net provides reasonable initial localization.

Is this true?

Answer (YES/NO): NO